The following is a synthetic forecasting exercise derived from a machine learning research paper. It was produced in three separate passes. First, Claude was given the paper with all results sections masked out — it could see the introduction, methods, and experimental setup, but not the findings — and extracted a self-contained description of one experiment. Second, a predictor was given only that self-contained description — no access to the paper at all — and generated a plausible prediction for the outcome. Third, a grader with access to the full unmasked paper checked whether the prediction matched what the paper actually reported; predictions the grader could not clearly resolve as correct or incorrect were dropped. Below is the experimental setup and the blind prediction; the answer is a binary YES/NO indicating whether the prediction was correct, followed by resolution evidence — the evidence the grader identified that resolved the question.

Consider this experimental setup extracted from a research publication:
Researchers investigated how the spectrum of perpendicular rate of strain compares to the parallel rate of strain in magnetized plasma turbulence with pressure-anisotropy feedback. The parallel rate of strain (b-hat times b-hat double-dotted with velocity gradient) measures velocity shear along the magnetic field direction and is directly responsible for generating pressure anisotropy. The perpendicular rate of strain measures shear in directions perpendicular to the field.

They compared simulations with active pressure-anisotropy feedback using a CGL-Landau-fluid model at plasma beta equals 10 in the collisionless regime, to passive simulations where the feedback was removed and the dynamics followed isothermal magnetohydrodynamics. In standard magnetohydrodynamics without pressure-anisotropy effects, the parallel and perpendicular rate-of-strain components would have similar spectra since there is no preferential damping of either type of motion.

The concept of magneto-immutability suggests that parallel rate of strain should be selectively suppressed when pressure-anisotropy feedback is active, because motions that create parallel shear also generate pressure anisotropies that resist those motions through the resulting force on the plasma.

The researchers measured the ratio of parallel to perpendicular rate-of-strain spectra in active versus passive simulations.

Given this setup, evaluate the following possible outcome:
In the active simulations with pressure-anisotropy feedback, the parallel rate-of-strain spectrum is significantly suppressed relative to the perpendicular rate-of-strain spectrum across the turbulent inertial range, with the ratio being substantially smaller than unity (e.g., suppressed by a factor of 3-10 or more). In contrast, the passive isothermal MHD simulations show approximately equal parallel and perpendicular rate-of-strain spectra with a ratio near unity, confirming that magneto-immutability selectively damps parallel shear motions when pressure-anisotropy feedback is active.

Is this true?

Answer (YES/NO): NO